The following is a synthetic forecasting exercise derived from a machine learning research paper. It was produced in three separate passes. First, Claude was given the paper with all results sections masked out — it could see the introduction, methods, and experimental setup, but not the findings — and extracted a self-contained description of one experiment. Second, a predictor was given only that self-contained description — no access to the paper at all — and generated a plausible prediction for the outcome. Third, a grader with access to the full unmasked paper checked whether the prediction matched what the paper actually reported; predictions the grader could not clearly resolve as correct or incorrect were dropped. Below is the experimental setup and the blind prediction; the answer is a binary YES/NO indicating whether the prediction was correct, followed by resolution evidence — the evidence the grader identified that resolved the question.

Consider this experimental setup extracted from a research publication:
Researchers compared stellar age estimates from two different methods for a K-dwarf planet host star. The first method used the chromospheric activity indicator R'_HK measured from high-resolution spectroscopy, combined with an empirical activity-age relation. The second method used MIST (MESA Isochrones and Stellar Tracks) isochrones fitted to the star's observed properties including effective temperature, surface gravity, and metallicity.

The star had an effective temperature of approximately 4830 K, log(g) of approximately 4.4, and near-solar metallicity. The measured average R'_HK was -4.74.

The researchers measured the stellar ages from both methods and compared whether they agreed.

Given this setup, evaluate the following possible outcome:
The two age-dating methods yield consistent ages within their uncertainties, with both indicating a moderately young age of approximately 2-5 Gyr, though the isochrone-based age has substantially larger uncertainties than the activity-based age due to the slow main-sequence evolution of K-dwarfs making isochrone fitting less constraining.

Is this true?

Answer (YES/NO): NO